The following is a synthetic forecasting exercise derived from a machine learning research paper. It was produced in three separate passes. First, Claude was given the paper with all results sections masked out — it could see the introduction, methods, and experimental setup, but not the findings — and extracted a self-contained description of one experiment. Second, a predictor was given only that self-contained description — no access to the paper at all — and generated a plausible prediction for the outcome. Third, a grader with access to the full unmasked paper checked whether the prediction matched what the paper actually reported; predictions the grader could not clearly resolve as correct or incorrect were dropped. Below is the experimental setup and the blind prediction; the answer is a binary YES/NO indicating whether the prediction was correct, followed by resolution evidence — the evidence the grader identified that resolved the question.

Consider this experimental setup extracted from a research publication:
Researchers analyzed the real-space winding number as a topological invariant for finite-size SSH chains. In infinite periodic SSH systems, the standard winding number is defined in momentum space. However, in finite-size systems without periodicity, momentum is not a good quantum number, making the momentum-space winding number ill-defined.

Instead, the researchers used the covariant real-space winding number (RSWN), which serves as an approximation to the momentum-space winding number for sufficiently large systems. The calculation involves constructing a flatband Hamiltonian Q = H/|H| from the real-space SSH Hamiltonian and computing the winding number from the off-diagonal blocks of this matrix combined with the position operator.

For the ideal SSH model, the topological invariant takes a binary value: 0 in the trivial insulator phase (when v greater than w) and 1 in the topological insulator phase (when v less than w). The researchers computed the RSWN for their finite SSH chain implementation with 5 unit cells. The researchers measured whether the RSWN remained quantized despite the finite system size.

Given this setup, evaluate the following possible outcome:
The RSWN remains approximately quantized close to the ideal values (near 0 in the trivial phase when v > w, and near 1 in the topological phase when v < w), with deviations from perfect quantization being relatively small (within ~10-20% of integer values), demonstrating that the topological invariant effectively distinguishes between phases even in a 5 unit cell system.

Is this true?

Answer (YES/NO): NO